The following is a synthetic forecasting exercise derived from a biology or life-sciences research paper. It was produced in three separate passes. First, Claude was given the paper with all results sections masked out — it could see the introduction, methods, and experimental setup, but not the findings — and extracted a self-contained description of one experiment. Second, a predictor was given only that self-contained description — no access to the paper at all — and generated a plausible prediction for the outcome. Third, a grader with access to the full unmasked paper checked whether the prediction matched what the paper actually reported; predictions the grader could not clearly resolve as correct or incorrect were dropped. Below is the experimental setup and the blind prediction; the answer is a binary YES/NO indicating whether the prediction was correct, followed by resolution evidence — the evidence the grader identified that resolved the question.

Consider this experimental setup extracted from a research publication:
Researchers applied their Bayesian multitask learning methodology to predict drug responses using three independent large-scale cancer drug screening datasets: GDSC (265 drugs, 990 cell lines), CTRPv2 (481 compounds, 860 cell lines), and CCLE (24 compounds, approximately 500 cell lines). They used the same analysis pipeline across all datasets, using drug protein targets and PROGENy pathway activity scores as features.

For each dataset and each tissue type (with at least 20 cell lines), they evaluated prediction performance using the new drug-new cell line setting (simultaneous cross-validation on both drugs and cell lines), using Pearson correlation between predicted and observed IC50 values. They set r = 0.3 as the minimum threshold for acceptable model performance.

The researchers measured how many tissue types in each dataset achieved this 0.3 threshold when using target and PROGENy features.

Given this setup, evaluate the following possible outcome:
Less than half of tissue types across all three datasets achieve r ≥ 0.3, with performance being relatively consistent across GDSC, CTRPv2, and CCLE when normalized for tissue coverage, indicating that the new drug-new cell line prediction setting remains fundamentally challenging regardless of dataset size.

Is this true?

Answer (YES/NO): NO